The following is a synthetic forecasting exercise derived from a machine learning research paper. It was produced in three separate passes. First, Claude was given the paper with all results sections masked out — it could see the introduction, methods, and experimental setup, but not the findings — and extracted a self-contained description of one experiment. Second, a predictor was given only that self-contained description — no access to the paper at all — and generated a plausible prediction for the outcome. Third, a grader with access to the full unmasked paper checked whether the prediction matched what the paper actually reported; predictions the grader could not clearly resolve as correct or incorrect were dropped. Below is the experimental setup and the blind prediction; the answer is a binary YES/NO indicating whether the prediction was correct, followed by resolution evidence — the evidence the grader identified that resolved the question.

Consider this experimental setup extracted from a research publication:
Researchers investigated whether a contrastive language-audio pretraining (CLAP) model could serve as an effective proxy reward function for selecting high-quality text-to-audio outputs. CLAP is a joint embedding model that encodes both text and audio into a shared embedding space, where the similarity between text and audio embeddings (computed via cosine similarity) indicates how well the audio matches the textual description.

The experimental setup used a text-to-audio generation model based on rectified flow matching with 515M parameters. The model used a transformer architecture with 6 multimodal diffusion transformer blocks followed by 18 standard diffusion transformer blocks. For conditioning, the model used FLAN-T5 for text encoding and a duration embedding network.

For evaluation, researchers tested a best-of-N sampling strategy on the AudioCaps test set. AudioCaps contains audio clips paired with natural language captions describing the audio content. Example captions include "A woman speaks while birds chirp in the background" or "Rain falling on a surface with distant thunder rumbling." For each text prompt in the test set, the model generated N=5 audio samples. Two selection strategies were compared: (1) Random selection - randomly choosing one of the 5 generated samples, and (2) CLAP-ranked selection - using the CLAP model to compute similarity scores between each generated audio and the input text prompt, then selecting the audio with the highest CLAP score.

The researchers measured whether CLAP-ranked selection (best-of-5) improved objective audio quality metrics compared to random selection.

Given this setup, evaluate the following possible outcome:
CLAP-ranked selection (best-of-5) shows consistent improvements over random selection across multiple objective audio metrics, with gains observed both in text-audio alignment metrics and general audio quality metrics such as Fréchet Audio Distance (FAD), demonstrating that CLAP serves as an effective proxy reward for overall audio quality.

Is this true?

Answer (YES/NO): NO